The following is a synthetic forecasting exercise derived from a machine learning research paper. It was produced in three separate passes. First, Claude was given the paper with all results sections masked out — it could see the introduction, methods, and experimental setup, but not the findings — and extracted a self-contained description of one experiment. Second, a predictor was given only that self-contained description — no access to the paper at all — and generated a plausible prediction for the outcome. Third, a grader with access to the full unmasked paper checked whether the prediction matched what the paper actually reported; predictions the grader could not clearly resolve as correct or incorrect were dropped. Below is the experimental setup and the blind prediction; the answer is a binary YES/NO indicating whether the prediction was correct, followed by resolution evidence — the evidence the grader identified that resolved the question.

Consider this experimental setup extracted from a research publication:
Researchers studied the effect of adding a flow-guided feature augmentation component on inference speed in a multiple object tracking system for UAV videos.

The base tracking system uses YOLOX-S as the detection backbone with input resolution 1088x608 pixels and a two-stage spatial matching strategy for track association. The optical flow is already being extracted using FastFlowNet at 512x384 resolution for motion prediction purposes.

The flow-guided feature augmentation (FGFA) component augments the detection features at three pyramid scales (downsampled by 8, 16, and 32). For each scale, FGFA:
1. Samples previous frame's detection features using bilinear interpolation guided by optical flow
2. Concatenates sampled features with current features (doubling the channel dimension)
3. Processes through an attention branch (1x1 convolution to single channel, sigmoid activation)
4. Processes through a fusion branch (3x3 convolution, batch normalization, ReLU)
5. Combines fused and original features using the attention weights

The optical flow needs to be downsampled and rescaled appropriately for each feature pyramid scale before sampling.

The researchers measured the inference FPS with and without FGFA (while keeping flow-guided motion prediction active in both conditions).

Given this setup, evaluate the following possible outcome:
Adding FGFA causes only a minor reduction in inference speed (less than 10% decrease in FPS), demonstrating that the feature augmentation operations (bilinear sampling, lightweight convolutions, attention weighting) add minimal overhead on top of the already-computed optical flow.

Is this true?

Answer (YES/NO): YES